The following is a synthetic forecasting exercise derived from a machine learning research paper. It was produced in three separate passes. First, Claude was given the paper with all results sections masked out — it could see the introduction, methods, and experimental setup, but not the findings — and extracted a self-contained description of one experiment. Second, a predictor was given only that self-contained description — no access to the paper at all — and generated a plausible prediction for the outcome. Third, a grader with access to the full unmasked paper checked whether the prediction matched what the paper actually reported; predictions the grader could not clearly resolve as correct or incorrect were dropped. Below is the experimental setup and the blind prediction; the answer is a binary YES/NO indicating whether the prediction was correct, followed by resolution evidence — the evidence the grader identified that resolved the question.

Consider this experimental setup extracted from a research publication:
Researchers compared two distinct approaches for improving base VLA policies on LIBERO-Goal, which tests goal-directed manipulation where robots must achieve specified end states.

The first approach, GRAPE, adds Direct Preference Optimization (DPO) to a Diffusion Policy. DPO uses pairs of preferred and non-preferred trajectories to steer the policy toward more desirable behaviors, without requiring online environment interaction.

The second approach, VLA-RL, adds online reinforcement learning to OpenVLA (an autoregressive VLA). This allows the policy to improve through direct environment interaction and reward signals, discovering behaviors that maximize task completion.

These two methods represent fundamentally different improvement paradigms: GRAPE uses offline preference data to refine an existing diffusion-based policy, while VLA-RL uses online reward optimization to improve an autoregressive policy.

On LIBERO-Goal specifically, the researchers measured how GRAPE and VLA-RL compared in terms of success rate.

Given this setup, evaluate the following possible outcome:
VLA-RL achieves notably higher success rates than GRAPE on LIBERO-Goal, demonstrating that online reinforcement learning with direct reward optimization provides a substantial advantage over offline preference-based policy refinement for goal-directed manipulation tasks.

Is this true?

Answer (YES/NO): NO